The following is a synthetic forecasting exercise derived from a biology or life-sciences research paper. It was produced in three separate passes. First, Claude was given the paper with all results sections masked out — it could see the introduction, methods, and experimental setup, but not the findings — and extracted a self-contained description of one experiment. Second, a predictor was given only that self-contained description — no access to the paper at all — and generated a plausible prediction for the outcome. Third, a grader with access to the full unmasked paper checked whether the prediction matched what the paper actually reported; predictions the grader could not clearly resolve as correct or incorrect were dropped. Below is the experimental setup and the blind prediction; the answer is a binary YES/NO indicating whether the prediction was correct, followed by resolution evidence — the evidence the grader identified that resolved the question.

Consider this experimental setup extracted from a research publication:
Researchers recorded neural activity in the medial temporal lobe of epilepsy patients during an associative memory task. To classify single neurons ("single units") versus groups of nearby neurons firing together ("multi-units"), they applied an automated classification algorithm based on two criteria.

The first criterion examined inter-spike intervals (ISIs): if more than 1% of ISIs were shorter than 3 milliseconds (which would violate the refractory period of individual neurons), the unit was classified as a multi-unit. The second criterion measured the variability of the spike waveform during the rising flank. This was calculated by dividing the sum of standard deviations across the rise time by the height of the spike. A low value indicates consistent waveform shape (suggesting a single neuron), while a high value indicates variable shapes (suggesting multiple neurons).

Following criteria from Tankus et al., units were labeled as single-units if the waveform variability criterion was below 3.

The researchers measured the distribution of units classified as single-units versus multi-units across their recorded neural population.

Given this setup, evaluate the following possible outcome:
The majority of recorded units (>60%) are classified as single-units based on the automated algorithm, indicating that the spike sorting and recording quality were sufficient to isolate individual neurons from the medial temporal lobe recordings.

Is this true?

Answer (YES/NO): NO